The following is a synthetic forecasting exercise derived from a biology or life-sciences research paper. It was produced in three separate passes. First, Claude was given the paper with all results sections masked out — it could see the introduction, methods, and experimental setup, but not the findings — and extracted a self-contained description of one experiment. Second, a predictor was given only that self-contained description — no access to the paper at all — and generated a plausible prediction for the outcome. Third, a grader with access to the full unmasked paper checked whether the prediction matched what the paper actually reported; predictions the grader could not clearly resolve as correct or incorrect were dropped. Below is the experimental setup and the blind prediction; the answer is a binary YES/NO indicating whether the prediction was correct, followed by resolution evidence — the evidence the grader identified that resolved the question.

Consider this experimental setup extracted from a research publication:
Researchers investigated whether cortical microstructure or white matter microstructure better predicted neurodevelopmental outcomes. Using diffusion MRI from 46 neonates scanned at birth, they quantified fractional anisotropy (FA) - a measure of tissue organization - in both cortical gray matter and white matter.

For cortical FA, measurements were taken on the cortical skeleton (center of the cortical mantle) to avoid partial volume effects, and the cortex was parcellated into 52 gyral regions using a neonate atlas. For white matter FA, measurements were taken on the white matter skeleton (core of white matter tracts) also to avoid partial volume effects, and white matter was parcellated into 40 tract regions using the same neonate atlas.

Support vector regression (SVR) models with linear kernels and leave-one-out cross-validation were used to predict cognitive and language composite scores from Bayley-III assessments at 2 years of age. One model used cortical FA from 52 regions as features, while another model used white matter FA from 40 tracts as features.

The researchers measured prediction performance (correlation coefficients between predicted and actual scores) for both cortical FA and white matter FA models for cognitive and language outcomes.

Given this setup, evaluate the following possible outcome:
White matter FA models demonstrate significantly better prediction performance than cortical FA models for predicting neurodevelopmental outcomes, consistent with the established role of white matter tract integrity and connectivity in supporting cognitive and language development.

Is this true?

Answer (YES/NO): NO